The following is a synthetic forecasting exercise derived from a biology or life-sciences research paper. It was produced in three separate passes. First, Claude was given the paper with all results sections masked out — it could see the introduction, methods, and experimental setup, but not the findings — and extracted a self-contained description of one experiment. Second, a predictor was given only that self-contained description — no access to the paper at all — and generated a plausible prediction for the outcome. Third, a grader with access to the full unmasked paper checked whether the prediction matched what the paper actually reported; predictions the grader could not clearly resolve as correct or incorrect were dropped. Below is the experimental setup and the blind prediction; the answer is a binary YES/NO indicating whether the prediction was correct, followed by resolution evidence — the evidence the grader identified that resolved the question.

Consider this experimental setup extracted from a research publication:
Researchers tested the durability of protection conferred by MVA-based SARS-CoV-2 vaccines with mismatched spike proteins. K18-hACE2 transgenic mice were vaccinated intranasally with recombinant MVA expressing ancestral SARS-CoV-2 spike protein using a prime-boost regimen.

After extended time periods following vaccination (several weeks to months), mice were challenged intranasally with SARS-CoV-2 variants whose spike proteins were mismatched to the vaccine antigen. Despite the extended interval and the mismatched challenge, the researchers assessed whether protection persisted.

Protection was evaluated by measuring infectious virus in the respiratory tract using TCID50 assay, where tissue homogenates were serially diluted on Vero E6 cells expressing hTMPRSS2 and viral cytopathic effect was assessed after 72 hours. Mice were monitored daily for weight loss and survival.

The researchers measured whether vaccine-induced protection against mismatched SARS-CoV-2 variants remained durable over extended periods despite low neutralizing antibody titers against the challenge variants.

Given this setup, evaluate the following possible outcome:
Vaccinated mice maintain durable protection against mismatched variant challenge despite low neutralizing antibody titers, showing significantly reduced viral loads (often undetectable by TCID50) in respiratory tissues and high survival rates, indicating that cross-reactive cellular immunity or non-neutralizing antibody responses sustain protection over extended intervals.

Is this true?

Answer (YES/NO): YES